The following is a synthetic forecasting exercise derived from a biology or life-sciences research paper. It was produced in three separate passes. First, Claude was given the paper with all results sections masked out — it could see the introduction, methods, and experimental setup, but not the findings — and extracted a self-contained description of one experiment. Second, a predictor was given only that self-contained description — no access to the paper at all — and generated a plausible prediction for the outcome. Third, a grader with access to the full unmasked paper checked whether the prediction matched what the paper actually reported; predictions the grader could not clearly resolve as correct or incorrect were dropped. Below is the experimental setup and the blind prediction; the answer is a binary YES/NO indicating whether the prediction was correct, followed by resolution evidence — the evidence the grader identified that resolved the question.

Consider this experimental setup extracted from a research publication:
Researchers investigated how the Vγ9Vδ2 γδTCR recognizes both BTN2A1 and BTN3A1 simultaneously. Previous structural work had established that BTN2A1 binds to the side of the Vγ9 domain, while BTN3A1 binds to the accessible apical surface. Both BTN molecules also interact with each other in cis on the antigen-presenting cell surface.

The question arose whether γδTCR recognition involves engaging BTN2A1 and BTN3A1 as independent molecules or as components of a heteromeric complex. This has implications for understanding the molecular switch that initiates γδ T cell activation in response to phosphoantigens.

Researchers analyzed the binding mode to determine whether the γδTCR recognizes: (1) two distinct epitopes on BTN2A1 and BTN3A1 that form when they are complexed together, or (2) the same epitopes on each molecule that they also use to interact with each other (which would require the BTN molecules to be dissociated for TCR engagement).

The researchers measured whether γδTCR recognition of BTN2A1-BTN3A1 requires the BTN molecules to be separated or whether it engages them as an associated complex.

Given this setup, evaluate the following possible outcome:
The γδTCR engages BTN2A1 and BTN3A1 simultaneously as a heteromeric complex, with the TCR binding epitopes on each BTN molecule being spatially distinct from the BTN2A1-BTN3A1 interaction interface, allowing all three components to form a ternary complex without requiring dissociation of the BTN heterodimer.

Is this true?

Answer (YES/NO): NO